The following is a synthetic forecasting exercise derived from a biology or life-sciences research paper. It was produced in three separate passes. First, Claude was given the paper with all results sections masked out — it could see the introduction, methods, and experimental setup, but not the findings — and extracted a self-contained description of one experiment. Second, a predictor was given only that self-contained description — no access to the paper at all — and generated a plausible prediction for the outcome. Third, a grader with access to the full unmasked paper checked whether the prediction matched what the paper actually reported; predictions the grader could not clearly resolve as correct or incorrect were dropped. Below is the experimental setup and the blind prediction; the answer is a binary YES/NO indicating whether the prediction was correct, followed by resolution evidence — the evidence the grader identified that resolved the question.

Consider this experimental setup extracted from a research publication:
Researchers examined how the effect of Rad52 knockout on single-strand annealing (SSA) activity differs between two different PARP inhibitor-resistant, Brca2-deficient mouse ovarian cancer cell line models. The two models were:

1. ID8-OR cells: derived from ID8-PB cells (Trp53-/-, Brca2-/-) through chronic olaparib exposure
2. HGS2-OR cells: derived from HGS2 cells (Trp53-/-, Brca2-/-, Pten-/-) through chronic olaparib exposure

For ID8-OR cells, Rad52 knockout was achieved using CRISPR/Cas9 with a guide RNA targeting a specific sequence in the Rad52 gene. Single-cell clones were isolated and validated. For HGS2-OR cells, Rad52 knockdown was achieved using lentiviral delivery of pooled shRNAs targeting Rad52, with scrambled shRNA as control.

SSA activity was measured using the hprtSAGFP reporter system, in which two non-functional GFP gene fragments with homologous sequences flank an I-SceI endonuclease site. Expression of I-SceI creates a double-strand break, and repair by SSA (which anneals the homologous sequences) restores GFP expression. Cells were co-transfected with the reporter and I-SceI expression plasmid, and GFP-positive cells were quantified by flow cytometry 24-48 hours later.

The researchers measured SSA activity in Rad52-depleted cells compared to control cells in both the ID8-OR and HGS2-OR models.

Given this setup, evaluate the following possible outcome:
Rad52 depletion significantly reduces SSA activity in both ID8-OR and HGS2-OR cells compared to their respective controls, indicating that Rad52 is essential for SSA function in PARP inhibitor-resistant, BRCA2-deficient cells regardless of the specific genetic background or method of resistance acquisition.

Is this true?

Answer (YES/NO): YES